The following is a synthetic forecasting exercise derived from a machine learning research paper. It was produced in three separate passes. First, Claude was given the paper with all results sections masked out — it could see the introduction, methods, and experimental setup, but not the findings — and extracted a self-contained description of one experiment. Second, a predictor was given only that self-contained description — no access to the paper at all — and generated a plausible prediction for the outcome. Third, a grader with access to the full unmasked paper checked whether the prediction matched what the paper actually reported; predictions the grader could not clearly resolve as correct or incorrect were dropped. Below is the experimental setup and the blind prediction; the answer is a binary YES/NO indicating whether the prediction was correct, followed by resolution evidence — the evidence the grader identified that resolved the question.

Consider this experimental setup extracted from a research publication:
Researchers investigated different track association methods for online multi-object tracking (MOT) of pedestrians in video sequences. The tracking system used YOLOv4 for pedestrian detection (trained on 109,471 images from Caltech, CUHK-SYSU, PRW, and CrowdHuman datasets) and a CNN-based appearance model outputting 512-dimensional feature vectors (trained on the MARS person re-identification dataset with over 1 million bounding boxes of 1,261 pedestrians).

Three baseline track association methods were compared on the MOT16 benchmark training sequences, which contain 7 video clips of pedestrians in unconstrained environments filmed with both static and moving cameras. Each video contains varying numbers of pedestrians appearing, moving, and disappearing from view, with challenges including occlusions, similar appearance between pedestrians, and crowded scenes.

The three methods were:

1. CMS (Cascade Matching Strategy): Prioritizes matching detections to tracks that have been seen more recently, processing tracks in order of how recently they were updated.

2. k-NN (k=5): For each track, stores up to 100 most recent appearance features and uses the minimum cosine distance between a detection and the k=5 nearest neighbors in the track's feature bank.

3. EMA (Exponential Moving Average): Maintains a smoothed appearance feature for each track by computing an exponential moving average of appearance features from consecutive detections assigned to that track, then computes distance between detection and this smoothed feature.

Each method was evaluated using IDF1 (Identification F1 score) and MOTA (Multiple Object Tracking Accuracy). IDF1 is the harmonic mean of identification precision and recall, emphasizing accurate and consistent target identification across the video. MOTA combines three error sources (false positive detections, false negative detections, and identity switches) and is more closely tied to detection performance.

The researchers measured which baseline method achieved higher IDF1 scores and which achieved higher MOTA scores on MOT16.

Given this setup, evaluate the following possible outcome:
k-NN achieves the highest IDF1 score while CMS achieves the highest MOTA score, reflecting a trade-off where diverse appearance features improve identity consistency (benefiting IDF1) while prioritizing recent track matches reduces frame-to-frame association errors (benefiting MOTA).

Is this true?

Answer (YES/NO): NO